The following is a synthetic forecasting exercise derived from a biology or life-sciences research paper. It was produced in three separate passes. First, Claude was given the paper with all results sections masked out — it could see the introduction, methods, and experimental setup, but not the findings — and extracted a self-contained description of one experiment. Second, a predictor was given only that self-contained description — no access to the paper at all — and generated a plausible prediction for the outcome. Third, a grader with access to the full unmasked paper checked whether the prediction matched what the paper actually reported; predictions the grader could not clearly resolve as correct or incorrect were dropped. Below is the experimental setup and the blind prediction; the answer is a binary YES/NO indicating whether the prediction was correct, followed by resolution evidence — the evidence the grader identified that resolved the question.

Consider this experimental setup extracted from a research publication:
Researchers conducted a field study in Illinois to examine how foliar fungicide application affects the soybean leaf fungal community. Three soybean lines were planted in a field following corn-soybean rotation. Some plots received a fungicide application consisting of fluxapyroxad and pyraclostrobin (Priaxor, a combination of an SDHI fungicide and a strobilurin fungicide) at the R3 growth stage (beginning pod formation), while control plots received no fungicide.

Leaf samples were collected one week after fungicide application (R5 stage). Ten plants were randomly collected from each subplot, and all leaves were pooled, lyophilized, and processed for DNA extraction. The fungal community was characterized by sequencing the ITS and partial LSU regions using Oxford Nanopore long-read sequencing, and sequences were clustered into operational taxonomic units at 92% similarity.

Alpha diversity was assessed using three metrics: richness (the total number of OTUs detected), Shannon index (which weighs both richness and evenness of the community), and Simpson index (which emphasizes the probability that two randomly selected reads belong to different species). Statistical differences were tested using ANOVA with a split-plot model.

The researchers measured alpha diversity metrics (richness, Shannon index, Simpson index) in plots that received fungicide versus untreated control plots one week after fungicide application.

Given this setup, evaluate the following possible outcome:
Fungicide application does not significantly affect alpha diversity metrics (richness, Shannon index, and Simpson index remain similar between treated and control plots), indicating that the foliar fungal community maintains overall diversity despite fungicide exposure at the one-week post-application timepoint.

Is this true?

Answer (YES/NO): YES